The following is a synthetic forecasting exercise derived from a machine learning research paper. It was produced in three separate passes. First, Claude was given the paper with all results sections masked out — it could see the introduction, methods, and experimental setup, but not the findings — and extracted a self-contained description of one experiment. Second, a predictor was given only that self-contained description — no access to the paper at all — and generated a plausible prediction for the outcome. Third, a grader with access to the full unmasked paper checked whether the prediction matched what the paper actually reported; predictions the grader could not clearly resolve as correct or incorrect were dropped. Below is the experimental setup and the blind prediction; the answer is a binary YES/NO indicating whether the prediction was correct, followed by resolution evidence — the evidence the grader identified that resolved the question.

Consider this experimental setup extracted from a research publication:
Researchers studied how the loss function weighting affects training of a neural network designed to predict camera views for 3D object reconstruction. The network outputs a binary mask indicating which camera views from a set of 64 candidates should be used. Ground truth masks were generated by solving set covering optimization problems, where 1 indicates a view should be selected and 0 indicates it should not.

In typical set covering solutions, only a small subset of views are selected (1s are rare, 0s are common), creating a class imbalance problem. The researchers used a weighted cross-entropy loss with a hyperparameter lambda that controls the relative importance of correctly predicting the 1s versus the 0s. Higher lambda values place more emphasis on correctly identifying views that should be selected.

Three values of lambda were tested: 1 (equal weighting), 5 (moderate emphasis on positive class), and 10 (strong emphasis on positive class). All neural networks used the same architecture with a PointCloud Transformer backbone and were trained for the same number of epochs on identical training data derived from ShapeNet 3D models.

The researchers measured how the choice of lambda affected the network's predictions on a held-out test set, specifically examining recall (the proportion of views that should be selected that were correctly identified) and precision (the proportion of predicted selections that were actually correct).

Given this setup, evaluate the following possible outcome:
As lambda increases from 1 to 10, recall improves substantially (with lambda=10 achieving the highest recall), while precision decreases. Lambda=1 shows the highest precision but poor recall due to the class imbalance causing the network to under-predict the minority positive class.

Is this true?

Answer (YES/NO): NO